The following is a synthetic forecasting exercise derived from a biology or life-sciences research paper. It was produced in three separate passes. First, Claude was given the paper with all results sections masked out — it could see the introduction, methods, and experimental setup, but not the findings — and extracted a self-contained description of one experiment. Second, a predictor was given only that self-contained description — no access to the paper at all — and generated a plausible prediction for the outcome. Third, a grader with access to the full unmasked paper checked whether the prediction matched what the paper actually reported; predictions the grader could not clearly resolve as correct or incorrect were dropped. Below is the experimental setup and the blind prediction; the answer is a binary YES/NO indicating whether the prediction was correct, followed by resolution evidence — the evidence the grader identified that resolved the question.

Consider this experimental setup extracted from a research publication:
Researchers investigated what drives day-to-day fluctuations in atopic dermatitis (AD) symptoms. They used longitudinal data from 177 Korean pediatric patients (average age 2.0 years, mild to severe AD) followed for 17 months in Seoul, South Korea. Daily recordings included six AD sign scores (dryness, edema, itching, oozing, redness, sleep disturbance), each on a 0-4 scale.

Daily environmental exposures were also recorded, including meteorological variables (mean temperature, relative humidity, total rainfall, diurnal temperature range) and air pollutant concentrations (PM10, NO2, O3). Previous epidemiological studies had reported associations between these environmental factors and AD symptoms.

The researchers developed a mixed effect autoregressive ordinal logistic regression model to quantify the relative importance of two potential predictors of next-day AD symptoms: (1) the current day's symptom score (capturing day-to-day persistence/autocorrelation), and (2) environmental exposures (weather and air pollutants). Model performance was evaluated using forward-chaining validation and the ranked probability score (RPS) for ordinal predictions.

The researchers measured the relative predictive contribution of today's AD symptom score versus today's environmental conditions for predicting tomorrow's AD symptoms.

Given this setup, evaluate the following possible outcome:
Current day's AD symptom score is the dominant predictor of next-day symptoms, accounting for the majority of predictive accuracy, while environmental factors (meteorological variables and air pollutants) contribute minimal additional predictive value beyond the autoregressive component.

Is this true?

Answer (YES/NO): YES